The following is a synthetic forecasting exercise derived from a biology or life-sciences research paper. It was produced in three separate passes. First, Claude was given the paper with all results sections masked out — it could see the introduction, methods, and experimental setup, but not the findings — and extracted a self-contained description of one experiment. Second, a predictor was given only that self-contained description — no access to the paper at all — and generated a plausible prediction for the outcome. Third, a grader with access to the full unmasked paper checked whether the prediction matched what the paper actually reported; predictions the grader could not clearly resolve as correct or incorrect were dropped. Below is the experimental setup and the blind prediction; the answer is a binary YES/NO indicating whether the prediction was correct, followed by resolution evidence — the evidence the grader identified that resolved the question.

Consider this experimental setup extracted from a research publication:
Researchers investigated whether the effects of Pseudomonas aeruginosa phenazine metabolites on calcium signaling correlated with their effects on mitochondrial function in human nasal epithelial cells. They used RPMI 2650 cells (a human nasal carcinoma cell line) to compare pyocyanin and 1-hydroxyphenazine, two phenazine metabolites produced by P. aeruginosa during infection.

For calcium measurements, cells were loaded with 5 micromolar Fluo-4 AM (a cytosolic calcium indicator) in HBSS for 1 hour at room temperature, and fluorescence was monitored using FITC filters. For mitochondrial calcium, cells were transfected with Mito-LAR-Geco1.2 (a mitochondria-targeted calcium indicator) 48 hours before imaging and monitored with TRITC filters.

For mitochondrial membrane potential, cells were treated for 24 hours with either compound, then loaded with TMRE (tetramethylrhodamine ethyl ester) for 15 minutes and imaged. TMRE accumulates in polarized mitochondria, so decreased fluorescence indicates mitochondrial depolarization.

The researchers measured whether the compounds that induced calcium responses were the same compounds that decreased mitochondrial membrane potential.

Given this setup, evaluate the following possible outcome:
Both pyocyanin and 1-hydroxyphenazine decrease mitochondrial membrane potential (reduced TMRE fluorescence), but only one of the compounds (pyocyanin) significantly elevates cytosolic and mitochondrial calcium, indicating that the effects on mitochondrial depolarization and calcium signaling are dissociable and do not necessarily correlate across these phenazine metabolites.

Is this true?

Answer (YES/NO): YES